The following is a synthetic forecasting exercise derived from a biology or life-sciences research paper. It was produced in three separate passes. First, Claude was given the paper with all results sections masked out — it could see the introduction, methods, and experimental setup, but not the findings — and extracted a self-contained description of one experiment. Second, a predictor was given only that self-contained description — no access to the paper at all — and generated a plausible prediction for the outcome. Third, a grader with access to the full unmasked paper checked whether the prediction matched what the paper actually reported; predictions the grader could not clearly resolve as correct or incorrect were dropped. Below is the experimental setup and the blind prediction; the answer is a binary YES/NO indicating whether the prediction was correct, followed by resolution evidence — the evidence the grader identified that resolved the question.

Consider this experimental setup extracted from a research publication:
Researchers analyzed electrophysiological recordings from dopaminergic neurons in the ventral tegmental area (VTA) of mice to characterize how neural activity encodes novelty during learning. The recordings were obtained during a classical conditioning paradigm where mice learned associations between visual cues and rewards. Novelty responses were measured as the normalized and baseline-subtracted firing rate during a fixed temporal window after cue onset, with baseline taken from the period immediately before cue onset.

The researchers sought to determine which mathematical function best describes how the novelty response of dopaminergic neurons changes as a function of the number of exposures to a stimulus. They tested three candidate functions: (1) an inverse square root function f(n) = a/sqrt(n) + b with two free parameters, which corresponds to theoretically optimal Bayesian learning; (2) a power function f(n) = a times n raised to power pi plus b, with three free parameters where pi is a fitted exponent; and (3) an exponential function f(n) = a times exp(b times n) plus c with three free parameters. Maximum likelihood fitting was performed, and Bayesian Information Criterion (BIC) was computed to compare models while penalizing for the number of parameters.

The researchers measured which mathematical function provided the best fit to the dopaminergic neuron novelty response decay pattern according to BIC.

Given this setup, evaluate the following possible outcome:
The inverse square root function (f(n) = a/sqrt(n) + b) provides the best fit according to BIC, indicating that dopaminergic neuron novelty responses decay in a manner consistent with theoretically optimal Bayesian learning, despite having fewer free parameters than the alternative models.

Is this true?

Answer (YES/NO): NO